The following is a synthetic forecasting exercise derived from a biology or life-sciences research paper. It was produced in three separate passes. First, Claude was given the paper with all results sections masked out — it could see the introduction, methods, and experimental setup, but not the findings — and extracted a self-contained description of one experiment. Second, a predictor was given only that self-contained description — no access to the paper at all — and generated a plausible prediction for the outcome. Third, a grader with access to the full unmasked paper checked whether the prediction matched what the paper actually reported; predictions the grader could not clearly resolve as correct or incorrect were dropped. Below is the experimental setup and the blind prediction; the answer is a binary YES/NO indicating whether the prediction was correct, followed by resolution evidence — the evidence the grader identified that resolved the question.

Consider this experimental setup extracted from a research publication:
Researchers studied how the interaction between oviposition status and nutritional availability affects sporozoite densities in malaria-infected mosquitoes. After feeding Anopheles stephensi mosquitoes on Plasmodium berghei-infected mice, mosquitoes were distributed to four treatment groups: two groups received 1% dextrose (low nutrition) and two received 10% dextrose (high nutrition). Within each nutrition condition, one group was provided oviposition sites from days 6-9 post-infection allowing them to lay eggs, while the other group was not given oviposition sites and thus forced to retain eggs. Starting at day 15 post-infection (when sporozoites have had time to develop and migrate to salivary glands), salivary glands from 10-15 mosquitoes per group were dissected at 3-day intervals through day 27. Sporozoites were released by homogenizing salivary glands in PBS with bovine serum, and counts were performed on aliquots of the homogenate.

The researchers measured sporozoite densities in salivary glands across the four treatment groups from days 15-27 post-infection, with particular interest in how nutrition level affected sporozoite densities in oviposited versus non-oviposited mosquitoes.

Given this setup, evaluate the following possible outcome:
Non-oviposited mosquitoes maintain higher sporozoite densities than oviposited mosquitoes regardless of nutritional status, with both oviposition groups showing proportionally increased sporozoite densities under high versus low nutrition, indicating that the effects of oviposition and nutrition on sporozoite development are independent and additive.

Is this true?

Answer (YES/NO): NO